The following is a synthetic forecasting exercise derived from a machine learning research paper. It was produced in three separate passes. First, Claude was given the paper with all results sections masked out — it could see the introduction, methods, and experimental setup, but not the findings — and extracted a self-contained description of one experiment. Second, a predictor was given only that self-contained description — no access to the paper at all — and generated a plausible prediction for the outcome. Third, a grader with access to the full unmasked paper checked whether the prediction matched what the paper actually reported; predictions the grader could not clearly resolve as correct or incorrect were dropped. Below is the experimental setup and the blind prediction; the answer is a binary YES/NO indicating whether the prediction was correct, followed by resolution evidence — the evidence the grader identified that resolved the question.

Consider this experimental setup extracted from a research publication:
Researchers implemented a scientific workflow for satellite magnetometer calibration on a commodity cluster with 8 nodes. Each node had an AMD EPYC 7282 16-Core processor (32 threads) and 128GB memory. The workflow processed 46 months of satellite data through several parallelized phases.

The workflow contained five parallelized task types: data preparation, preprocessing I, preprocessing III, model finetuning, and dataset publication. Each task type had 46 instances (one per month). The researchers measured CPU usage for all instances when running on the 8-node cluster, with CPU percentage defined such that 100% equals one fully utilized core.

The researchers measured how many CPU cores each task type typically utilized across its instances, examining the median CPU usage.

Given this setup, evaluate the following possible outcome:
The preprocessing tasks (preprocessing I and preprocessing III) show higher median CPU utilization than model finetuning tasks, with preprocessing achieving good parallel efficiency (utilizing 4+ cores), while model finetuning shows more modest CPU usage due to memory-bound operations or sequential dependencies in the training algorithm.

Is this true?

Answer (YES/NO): NO